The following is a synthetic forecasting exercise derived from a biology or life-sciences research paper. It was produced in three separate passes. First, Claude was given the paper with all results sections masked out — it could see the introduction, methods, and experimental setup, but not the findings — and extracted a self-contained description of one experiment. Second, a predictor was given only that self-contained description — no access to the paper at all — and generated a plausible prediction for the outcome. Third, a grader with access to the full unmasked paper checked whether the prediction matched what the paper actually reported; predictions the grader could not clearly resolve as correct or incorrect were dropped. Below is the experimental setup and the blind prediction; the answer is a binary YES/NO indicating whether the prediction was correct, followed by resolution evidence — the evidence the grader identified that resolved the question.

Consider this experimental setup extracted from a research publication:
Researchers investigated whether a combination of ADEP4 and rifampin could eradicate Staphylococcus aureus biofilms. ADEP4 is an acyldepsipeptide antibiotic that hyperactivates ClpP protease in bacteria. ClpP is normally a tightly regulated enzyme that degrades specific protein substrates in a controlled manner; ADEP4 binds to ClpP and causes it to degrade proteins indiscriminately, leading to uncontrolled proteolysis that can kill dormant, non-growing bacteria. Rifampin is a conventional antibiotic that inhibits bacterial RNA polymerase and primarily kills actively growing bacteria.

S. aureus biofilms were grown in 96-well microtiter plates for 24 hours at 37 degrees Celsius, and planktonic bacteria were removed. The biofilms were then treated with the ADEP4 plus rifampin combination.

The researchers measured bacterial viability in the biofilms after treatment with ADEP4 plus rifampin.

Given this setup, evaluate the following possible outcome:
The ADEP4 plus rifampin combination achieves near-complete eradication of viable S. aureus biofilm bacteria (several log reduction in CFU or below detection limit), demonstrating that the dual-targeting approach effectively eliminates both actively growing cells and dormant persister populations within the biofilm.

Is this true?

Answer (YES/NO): NO